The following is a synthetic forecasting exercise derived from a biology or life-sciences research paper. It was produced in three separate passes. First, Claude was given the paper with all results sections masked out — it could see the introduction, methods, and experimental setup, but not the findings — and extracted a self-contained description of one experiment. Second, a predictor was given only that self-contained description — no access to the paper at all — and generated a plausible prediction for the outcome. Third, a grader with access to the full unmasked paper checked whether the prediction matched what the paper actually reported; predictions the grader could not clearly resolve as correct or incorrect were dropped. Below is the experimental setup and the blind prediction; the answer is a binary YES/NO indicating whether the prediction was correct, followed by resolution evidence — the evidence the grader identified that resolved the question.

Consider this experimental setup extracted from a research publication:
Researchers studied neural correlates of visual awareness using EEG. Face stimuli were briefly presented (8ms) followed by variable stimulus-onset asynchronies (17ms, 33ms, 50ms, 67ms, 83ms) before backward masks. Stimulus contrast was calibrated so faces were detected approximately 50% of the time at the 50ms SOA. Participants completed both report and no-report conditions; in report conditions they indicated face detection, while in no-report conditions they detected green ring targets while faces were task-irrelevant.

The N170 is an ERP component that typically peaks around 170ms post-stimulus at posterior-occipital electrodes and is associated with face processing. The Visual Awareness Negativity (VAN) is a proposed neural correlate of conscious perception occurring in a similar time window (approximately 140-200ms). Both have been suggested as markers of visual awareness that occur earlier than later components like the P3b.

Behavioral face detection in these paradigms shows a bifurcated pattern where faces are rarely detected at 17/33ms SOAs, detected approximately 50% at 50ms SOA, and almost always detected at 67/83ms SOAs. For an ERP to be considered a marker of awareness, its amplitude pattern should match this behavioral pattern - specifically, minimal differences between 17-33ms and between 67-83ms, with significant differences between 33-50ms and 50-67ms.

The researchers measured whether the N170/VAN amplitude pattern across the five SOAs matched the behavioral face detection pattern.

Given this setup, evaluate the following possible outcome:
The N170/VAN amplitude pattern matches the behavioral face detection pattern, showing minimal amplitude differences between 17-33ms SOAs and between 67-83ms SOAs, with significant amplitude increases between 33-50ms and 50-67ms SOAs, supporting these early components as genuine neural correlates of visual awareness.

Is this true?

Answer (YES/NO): NO